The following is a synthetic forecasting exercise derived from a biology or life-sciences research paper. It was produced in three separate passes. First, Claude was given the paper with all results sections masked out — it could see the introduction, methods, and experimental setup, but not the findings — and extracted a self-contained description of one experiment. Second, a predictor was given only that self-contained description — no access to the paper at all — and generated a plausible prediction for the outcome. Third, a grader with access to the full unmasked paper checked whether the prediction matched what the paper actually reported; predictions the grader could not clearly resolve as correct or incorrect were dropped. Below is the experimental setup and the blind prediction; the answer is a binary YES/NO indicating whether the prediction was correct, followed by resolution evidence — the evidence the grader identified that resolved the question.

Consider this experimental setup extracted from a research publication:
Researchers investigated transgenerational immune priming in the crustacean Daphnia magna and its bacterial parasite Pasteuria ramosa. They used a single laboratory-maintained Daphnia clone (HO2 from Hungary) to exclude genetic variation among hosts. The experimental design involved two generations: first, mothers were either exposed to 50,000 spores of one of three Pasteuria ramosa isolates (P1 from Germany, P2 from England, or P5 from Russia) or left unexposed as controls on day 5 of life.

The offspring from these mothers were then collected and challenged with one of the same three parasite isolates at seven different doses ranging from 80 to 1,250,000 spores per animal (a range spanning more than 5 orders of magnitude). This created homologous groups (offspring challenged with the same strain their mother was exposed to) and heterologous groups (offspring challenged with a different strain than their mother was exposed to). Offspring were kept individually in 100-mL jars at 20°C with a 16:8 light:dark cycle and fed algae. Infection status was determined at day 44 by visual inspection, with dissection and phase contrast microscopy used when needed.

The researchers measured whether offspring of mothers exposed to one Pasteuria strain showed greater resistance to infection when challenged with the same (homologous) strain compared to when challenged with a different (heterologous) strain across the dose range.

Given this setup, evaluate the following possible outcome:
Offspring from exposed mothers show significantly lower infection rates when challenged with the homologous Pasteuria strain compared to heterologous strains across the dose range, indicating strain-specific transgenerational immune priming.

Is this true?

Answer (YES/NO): NO